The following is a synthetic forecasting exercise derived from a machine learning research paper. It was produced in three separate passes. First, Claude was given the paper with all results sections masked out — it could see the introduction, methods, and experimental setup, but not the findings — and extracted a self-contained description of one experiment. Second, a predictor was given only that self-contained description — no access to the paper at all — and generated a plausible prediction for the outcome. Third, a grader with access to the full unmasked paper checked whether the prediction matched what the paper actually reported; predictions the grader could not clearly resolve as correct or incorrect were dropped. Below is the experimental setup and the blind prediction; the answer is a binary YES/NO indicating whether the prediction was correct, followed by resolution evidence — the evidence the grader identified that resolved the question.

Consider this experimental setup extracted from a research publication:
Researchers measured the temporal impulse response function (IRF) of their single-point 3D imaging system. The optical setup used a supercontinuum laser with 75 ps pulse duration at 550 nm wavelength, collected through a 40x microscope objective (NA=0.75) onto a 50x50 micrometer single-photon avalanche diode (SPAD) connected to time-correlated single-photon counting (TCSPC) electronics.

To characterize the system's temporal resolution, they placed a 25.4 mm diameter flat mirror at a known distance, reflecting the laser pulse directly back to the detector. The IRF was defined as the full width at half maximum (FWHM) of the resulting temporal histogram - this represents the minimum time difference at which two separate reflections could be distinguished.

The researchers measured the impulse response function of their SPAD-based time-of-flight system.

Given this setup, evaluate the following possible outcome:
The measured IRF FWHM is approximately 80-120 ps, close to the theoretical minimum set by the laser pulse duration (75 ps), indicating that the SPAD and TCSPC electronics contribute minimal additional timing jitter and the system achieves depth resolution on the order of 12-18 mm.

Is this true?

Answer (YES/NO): NO